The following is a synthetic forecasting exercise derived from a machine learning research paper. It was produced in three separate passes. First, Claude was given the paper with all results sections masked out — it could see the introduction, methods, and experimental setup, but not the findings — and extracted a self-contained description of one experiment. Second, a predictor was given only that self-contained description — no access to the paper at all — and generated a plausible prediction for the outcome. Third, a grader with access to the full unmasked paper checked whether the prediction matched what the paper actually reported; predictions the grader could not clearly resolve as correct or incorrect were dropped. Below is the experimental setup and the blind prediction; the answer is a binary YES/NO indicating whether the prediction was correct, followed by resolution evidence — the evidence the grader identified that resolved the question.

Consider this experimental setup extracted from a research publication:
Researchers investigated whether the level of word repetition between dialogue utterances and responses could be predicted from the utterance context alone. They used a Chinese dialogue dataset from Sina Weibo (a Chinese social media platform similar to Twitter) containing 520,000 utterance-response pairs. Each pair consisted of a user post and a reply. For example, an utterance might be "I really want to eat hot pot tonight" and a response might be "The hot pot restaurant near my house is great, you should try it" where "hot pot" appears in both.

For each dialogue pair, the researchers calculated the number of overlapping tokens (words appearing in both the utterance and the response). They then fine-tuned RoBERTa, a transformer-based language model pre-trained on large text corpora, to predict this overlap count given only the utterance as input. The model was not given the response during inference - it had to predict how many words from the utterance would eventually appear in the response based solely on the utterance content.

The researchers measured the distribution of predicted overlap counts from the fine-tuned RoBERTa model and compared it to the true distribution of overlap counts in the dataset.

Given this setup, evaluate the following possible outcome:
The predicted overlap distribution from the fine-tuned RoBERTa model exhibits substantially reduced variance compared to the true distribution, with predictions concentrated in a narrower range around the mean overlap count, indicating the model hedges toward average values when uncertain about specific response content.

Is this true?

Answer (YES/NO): YES